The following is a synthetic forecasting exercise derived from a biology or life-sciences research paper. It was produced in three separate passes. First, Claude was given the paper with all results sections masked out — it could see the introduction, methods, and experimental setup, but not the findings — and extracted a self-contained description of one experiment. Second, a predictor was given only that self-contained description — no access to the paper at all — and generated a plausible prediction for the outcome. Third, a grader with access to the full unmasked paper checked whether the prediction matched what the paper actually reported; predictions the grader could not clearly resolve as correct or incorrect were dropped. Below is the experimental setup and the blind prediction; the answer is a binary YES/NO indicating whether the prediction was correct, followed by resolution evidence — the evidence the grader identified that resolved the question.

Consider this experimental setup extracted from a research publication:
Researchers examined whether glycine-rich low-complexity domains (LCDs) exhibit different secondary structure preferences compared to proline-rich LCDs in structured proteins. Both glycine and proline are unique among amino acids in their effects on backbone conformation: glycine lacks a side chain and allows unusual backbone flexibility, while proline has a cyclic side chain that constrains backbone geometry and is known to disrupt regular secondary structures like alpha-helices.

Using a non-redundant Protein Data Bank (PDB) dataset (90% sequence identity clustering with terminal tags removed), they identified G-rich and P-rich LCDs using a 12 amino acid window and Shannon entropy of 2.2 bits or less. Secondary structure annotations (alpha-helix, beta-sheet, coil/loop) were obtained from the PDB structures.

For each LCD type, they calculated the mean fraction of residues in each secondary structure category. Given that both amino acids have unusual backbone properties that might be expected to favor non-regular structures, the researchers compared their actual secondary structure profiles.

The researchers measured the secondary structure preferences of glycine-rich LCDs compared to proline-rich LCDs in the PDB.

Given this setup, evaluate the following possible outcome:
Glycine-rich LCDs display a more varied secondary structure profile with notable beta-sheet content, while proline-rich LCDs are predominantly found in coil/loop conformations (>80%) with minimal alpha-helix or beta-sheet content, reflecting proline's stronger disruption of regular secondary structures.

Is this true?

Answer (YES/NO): NO